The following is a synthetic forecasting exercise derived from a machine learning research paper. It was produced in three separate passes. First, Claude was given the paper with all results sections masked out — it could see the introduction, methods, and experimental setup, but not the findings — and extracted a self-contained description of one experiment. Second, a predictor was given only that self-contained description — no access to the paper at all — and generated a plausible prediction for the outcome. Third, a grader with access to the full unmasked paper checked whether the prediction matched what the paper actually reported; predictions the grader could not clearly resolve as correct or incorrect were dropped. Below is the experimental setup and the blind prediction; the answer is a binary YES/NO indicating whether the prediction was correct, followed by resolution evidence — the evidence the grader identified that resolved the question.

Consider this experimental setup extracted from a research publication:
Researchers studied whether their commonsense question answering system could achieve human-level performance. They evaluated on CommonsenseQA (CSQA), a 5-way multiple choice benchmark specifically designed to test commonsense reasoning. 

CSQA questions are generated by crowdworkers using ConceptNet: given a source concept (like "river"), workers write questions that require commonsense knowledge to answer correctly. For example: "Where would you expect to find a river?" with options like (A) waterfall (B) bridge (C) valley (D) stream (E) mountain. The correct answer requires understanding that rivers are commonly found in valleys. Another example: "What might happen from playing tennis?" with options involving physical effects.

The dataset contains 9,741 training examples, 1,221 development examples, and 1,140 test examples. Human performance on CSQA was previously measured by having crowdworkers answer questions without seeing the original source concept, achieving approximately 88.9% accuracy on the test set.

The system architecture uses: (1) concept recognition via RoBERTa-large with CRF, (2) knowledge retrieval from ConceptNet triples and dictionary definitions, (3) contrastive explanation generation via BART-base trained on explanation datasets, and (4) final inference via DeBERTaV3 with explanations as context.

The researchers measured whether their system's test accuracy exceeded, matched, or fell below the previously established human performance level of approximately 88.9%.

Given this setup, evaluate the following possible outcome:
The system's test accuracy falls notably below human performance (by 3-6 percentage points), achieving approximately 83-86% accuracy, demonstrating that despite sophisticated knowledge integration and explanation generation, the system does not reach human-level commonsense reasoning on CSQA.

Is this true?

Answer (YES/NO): NO